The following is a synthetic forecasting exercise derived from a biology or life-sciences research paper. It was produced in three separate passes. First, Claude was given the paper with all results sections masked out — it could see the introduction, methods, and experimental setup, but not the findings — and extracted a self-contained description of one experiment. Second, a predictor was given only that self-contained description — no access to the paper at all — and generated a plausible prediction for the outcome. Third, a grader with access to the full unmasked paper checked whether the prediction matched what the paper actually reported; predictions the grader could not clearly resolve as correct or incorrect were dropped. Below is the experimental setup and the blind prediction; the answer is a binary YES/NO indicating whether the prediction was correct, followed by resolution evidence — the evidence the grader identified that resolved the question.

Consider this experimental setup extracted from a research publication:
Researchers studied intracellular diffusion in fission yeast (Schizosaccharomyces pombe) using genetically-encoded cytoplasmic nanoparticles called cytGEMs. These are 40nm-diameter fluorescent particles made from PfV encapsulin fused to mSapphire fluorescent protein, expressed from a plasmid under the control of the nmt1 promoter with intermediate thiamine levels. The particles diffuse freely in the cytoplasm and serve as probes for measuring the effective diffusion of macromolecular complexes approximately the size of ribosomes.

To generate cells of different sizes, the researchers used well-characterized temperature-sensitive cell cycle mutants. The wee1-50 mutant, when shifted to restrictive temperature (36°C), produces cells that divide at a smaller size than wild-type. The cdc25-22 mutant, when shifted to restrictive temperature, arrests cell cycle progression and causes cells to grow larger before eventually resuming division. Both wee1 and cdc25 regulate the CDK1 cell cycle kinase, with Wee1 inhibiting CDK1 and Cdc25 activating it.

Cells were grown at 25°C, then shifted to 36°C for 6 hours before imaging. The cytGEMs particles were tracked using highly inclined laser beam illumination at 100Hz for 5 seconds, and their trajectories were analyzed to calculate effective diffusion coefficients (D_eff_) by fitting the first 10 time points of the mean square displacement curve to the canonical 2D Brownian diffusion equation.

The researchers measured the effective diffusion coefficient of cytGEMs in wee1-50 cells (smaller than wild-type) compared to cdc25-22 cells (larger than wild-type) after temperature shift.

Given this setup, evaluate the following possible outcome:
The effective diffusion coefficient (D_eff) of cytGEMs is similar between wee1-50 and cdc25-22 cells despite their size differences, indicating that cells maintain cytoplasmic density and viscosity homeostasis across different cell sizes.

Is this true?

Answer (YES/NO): NO